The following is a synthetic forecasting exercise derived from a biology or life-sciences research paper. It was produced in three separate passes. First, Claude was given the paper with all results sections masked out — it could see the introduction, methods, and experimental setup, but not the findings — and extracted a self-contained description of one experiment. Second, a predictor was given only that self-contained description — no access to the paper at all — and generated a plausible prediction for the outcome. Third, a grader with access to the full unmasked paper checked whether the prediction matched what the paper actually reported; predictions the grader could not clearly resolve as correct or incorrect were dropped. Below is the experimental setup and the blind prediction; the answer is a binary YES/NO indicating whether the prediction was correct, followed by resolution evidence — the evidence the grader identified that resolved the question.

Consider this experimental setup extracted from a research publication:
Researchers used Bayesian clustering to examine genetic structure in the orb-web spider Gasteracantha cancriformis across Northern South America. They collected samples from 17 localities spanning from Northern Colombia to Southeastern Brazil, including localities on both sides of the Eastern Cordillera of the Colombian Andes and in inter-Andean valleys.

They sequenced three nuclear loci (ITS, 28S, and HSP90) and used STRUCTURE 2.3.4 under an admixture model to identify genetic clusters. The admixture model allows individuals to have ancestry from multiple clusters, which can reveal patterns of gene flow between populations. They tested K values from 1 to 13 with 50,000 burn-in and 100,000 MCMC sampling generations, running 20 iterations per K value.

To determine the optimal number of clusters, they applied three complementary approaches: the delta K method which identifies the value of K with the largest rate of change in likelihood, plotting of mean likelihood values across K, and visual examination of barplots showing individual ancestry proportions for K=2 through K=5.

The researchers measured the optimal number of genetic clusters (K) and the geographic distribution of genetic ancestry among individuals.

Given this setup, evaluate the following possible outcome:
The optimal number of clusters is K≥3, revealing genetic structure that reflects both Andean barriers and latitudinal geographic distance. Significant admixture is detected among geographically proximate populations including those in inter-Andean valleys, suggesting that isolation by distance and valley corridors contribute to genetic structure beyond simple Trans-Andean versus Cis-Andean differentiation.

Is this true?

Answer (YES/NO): NO